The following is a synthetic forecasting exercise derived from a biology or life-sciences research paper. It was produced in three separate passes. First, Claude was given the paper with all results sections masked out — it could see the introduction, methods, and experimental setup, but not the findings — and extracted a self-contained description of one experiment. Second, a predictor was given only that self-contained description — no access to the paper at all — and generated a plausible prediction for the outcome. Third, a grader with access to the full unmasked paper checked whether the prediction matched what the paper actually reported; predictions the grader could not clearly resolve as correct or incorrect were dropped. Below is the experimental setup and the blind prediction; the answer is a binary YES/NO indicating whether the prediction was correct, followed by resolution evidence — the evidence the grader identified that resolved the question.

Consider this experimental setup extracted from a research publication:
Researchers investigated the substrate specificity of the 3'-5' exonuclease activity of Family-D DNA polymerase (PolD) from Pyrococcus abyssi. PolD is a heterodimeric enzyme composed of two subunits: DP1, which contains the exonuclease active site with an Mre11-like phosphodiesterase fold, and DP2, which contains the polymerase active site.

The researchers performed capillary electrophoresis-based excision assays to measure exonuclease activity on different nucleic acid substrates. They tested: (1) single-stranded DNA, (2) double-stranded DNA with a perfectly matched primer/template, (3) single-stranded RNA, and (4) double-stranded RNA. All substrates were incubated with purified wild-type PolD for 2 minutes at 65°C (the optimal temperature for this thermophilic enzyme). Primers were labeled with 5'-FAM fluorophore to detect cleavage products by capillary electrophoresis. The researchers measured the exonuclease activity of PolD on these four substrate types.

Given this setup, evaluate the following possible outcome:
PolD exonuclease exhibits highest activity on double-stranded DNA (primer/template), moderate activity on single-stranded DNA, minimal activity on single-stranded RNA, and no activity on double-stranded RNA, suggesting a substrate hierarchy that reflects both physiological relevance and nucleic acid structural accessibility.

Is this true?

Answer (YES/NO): NO